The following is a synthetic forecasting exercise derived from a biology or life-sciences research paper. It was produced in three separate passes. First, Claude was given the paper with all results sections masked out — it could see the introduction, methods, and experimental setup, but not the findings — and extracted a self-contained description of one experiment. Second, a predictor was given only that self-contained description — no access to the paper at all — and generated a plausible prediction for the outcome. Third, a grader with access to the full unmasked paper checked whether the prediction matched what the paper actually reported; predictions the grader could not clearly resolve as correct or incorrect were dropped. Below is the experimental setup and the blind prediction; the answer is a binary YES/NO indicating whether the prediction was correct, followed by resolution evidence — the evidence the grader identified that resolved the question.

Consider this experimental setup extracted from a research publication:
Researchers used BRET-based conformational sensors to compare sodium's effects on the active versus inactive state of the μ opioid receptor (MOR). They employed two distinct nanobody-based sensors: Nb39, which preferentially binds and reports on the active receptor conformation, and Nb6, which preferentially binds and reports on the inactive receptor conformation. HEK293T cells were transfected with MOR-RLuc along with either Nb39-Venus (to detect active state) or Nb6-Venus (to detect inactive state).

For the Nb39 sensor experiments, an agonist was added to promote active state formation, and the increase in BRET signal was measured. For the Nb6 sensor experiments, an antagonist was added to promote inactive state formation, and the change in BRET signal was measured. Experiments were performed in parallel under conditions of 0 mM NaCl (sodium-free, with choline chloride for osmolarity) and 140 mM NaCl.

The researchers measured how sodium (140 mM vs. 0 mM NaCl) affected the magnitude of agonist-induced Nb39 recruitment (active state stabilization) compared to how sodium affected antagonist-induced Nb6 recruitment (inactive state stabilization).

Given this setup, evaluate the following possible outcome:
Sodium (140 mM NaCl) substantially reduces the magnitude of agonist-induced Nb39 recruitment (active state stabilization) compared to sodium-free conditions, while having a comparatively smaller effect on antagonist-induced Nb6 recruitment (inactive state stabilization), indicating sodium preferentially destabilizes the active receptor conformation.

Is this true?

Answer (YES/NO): YES